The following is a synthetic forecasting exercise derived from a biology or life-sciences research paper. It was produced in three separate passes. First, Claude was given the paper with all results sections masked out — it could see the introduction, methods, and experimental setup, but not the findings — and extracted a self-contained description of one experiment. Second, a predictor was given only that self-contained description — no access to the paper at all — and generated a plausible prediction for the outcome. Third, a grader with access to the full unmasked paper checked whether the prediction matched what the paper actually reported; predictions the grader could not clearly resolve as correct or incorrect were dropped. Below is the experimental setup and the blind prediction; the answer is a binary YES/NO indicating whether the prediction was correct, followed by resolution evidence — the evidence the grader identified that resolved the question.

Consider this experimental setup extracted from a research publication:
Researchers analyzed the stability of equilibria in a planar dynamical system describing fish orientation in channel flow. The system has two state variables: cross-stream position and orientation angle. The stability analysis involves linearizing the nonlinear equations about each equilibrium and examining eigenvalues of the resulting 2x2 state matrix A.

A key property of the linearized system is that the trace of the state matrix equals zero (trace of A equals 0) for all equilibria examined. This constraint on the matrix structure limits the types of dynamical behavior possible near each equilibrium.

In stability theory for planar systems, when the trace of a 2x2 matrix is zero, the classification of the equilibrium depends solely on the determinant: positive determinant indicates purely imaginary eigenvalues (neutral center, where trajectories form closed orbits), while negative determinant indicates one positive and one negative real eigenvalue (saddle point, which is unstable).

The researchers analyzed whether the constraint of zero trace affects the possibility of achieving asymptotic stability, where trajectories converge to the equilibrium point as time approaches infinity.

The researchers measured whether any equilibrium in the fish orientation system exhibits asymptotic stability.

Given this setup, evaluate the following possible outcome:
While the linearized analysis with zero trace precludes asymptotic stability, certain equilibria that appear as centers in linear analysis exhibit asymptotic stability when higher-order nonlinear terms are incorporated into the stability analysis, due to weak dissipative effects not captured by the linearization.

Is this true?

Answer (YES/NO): NO